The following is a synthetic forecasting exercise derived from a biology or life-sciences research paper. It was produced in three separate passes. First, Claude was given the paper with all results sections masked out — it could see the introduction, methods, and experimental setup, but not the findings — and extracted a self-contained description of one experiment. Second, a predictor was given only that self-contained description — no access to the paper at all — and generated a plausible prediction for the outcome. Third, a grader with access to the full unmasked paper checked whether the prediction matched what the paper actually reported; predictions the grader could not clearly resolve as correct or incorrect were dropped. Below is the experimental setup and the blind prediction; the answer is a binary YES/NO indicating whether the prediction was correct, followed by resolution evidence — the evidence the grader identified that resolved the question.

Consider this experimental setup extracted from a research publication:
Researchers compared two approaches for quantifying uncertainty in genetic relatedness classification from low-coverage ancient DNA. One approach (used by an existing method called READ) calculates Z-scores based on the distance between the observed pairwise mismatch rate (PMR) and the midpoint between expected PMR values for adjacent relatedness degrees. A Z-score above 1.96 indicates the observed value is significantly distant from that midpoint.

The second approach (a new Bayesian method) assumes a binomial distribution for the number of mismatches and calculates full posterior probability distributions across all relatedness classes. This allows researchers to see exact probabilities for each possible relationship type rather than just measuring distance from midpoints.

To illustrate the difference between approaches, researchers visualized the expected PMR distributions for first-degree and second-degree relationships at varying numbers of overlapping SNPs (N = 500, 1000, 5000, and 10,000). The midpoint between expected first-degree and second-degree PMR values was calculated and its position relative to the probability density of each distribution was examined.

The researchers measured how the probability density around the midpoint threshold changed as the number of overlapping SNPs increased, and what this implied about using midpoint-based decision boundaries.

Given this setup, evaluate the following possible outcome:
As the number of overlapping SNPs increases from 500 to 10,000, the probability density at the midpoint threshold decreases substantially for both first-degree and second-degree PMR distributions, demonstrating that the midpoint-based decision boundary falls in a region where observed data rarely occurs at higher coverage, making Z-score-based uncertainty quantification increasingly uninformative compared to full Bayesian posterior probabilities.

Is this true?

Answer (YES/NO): YES